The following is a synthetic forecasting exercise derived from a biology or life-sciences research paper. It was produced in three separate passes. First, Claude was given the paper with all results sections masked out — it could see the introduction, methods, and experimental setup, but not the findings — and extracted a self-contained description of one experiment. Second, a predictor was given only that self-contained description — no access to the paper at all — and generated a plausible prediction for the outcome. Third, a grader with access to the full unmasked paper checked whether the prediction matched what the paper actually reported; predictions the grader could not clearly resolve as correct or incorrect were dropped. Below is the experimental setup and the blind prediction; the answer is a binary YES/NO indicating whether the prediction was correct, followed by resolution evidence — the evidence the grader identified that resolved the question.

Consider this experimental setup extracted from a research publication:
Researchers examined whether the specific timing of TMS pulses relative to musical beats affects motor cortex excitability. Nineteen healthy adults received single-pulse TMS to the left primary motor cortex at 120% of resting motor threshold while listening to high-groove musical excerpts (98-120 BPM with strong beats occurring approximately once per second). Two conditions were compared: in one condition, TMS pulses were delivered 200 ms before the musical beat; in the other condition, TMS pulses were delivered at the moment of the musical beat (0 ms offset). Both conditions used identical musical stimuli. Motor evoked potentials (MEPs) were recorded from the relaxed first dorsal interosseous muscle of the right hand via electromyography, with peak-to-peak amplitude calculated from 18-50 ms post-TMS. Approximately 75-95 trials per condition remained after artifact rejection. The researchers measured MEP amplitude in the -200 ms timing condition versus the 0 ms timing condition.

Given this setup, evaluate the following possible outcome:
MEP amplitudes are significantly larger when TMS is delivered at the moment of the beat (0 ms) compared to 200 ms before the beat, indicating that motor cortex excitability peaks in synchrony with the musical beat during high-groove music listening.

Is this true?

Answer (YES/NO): NO